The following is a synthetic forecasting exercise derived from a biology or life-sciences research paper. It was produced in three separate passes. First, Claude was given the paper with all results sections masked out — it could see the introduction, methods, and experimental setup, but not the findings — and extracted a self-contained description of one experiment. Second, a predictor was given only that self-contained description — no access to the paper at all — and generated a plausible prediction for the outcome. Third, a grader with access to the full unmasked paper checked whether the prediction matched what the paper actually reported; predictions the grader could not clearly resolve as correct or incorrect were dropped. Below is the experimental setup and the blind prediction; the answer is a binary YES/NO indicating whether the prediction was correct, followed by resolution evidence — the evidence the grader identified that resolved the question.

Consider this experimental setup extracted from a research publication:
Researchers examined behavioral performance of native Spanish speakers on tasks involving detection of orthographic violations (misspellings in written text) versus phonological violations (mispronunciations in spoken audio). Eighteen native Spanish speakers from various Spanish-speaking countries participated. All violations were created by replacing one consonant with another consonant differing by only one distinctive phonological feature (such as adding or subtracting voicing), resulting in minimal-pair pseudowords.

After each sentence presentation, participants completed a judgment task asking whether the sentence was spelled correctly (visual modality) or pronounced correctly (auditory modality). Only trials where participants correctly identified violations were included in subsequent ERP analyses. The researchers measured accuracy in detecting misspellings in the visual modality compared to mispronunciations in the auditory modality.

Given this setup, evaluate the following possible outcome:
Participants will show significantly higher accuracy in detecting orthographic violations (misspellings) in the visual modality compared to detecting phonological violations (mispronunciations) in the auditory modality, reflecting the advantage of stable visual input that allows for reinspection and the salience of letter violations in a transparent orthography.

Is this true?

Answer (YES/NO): YES